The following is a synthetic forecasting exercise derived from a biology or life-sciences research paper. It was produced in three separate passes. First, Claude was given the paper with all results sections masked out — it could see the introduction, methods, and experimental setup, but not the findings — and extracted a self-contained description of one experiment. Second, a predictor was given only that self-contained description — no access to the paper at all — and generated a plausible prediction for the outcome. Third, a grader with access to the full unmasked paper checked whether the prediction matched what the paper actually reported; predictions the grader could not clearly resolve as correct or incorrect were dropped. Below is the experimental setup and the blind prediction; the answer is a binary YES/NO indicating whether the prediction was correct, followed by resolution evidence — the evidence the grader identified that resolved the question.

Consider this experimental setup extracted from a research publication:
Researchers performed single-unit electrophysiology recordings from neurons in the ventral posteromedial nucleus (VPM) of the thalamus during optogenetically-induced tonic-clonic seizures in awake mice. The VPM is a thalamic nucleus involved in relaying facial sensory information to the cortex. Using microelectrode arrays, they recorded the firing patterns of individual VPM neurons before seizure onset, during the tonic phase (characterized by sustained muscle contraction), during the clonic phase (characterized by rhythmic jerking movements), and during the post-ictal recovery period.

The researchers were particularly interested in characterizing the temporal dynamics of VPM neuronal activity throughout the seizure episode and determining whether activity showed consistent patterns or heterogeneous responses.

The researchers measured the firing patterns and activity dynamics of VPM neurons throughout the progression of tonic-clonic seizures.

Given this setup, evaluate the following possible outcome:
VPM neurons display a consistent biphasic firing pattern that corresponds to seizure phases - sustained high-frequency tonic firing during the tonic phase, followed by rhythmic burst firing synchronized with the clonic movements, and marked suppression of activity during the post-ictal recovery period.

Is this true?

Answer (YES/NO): NO